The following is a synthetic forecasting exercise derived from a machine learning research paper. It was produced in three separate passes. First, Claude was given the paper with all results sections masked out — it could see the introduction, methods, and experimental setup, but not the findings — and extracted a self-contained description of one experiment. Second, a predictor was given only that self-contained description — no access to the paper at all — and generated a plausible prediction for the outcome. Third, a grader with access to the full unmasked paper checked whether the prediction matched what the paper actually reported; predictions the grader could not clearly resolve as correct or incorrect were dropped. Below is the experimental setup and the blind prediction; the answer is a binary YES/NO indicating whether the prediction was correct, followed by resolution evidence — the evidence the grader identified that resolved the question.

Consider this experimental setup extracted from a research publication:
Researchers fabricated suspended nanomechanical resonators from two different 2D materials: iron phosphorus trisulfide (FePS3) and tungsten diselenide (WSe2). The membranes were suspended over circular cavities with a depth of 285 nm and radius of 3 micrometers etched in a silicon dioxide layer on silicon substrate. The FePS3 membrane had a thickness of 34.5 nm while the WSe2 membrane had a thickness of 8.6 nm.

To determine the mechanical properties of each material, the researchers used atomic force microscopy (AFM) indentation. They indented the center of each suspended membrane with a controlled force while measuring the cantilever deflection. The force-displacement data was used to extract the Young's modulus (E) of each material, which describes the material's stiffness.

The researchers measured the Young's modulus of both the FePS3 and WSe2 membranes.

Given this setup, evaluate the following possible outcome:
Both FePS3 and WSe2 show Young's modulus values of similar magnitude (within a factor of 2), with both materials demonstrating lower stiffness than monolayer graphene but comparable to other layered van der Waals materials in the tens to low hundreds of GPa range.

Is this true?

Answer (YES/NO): YES